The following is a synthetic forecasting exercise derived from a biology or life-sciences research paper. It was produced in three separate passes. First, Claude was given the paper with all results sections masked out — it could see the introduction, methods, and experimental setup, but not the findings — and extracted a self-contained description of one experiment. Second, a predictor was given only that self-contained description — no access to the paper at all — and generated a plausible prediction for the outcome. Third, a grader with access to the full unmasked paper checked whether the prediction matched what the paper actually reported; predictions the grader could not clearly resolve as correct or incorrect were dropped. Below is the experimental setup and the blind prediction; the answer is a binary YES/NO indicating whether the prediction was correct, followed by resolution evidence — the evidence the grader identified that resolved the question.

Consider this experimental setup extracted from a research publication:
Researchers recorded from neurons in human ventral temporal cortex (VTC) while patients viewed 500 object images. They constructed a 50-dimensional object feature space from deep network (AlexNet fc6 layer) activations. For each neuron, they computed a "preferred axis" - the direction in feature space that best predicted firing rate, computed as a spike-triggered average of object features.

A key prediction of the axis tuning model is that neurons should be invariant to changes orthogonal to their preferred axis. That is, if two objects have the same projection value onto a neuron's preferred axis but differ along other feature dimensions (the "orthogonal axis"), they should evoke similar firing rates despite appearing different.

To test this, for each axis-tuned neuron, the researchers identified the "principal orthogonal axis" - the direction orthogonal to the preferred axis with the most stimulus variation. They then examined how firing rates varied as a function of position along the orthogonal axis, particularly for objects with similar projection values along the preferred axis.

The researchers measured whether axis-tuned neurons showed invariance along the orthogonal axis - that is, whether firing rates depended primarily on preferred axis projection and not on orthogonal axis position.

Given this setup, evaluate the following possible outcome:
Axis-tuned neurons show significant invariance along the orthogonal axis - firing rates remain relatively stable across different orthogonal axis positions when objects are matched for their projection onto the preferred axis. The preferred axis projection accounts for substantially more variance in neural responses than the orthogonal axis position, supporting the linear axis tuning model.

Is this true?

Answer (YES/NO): YES